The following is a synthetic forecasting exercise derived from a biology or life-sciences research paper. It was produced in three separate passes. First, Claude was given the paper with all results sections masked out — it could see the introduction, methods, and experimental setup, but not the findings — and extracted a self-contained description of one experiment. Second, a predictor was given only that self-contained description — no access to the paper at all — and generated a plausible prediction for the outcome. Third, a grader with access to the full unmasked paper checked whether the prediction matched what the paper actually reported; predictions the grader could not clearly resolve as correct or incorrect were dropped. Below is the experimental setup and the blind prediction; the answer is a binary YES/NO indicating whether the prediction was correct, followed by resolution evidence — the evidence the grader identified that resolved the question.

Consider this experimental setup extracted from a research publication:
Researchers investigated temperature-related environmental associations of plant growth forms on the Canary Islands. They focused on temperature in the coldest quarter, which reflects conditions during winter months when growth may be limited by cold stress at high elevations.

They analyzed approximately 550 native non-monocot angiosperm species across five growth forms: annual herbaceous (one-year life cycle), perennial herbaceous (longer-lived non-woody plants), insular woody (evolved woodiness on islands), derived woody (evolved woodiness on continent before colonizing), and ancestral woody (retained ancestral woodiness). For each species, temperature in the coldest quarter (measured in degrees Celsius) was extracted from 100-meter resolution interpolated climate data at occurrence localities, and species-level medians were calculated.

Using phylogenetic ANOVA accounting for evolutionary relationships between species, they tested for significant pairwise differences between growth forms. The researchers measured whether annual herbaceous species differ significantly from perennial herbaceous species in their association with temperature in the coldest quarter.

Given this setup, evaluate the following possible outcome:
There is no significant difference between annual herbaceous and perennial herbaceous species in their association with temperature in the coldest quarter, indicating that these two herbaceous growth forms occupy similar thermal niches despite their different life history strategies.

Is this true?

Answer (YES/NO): YES